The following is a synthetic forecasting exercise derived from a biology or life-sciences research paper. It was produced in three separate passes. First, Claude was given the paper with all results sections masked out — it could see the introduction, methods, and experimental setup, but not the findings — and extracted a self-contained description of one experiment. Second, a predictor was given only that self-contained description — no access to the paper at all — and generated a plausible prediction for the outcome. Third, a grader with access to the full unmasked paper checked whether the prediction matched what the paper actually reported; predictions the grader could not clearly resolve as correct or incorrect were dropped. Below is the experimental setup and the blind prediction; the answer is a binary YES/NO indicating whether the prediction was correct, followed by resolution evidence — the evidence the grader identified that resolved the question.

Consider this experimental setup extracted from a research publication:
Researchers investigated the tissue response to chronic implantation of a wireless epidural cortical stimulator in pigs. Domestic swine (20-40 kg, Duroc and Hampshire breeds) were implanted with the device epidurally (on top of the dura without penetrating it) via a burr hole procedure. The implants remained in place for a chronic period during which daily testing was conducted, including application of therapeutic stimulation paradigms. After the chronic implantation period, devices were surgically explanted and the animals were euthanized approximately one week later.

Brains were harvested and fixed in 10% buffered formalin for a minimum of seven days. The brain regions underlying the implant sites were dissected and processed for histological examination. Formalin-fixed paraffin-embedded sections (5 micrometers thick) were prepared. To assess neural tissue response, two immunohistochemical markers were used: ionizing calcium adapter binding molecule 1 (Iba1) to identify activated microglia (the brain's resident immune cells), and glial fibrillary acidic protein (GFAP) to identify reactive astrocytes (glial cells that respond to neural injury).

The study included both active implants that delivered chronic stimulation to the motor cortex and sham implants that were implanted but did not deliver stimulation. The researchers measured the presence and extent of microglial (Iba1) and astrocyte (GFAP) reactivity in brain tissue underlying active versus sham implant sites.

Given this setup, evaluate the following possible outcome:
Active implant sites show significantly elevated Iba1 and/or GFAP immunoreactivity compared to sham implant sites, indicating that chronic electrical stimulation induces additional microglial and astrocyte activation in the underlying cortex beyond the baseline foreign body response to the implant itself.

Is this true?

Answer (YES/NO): NO